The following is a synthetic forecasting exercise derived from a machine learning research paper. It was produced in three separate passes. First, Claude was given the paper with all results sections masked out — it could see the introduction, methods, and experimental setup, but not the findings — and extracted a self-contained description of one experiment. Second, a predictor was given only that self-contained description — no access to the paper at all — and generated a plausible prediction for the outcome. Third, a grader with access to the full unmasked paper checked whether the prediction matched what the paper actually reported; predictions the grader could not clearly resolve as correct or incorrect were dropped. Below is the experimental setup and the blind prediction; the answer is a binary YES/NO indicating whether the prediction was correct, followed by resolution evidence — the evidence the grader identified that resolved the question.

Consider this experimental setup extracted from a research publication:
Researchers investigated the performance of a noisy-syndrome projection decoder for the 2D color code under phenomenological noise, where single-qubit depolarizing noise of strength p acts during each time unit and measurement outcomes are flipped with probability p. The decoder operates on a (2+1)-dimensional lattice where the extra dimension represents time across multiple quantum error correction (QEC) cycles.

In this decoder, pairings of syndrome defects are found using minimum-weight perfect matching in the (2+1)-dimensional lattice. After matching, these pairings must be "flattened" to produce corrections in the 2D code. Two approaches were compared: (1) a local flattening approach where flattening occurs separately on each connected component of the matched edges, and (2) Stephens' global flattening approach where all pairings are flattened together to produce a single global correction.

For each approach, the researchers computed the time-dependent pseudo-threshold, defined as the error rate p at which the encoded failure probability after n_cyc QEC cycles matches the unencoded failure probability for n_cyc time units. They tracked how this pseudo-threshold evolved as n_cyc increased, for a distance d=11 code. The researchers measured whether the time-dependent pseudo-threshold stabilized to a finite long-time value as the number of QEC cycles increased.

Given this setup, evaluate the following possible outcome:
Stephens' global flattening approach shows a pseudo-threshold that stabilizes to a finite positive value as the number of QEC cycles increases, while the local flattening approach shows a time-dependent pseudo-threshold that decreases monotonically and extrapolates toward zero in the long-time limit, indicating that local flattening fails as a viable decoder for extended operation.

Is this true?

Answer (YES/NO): NO